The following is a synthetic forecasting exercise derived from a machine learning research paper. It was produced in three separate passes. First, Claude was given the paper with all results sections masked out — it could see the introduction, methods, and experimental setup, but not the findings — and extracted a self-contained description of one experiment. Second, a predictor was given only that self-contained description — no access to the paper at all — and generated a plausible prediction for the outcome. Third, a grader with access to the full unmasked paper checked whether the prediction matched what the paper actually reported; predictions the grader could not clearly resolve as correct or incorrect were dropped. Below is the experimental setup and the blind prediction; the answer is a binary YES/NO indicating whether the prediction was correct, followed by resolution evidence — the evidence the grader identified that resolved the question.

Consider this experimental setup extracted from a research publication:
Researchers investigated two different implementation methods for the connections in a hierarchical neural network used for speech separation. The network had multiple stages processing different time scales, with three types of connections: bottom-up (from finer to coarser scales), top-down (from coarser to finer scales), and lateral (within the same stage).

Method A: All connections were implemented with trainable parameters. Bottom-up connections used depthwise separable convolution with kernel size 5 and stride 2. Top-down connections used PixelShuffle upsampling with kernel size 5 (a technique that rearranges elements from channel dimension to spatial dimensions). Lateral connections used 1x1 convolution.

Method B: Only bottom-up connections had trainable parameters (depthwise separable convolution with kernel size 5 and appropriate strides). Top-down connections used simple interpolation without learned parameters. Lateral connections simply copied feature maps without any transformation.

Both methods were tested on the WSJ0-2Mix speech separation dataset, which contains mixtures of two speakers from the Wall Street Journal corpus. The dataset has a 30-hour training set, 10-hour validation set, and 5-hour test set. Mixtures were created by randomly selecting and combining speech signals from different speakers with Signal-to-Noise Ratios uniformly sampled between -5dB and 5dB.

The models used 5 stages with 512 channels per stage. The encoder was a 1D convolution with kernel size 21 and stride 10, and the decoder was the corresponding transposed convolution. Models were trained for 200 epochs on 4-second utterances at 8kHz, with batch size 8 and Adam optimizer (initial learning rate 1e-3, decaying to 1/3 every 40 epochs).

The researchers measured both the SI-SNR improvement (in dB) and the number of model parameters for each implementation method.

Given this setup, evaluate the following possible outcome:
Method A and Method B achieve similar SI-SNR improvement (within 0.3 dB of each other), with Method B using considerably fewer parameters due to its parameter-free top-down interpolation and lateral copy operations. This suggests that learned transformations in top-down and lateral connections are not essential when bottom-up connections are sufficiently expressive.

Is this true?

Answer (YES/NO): NO